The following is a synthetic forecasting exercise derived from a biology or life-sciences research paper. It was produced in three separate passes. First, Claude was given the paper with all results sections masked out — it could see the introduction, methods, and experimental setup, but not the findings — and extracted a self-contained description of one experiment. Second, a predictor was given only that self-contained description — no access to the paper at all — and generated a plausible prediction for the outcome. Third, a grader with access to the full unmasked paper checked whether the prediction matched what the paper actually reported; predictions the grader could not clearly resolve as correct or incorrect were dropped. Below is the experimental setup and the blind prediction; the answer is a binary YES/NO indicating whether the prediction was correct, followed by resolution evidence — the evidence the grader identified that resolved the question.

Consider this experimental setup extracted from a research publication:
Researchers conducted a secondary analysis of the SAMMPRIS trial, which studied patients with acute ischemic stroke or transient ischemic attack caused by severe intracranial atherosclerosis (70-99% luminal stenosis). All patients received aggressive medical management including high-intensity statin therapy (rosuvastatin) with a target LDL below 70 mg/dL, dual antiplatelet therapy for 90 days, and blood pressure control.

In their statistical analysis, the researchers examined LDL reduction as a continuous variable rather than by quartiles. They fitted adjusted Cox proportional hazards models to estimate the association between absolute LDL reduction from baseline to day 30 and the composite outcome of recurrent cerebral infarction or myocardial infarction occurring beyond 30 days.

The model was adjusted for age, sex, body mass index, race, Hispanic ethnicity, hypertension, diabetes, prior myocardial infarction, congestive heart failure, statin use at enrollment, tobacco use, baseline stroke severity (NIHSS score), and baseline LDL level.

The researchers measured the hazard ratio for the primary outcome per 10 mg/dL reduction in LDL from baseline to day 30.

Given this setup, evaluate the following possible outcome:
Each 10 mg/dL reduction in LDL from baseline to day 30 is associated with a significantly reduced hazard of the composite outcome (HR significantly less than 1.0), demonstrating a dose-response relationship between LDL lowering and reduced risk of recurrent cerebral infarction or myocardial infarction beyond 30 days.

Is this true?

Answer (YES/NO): YES